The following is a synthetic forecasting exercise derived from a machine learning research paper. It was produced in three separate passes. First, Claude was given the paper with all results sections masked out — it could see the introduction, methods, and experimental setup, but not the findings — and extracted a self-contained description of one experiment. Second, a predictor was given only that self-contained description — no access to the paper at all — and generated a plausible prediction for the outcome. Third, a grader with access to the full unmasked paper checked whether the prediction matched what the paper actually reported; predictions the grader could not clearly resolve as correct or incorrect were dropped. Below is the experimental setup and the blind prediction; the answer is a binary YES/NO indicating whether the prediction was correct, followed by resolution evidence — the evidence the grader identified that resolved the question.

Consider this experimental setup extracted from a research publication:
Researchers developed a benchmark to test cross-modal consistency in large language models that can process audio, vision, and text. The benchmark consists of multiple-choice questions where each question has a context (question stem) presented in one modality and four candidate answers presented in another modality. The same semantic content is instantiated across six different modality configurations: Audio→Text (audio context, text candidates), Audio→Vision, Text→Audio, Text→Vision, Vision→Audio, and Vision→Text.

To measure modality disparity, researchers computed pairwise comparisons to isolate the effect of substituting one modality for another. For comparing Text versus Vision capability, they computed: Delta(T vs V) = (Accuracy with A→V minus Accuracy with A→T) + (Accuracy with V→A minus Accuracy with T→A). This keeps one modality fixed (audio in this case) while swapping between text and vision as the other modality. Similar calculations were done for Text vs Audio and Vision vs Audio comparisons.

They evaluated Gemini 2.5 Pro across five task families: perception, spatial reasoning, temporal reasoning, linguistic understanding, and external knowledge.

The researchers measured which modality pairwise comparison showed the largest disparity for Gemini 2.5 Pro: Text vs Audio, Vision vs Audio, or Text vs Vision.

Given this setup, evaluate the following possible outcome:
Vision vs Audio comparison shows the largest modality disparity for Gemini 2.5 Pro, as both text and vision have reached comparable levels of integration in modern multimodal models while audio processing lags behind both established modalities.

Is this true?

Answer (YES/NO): NO